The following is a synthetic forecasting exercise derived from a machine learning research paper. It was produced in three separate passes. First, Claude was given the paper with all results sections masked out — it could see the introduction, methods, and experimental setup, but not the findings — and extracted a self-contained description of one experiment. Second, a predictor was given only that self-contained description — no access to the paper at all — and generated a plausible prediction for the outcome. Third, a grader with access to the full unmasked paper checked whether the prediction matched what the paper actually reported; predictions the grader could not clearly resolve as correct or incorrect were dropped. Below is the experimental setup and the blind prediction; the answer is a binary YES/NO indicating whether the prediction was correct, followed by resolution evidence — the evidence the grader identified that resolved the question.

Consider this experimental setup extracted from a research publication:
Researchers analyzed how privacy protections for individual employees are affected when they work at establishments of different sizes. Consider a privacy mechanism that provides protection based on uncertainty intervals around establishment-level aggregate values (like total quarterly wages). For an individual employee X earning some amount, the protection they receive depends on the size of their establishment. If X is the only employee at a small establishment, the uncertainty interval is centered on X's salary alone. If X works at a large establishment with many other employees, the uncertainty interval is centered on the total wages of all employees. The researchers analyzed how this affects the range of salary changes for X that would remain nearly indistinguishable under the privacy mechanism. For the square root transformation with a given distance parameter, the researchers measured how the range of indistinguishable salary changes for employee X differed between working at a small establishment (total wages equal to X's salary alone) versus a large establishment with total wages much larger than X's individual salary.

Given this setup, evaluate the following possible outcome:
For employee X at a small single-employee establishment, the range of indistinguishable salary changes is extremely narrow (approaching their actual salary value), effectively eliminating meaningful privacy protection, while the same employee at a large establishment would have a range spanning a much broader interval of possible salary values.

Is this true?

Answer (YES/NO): NO